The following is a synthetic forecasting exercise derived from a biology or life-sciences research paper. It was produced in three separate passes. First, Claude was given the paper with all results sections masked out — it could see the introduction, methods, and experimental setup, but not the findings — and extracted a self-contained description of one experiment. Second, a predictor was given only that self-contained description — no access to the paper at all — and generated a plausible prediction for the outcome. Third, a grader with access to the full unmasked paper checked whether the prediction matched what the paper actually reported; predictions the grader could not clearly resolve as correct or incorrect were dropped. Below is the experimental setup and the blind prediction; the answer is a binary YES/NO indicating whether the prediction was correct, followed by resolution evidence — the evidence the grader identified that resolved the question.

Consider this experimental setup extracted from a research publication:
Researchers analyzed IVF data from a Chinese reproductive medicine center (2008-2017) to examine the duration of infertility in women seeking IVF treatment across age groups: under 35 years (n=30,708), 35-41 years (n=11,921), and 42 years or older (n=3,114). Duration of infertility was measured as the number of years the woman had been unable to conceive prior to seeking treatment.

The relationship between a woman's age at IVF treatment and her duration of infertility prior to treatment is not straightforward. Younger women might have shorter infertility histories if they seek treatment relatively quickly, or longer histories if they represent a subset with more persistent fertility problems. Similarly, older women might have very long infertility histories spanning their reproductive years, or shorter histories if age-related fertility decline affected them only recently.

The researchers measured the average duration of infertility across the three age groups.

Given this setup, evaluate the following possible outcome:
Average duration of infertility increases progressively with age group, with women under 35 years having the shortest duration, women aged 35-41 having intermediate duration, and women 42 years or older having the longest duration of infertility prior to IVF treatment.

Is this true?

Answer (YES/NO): YES